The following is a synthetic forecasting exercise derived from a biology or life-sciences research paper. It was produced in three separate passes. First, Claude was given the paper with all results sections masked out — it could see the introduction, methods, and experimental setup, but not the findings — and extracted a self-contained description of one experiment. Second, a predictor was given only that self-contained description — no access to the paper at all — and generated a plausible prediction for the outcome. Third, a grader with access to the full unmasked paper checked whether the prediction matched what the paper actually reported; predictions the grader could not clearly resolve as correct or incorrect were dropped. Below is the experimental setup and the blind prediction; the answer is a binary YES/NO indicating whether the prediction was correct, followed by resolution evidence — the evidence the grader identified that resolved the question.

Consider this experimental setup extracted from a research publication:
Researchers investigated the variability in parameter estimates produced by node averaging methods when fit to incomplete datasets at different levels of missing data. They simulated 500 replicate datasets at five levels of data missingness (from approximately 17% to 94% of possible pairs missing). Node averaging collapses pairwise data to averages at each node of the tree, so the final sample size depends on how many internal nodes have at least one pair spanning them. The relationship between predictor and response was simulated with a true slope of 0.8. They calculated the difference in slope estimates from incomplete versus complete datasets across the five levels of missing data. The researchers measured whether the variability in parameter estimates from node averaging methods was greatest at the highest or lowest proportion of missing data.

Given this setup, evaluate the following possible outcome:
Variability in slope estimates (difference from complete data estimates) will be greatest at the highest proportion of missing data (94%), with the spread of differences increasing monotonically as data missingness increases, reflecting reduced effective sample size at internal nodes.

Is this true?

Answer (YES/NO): NO